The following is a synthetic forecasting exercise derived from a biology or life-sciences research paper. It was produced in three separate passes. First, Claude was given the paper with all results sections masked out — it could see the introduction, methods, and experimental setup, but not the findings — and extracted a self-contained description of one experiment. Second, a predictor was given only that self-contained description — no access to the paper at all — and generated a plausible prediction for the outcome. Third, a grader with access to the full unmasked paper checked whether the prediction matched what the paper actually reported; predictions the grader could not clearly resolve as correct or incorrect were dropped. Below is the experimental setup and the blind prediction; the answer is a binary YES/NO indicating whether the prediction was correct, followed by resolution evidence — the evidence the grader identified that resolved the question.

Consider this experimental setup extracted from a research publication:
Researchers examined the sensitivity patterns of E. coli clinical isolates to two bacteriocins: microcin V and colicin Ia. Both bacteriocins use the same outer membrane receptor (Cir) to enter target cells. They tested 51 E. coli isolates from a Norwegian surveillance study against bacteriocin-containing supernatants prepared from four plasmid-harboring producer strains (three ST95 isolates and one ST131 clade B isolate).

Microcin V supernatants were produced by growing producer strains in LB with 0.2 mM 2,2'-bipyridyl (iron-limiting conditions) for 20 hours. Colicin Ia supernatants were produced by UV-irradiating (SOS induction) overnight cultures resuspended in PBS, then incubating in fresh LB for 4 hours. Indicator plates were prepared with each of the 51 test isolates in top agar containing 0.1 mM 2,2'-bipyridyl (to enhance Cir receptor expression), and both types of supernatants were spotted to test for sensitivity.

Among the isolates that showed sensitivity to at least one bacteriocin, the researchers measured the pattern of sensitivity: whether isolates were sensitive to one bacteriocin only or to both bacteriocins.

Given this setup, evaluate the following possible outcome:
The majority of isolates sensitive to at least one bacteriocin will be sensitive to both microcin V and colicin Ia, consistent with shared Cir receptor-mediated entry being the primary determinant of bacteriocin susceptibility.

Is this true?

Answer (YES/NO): NO